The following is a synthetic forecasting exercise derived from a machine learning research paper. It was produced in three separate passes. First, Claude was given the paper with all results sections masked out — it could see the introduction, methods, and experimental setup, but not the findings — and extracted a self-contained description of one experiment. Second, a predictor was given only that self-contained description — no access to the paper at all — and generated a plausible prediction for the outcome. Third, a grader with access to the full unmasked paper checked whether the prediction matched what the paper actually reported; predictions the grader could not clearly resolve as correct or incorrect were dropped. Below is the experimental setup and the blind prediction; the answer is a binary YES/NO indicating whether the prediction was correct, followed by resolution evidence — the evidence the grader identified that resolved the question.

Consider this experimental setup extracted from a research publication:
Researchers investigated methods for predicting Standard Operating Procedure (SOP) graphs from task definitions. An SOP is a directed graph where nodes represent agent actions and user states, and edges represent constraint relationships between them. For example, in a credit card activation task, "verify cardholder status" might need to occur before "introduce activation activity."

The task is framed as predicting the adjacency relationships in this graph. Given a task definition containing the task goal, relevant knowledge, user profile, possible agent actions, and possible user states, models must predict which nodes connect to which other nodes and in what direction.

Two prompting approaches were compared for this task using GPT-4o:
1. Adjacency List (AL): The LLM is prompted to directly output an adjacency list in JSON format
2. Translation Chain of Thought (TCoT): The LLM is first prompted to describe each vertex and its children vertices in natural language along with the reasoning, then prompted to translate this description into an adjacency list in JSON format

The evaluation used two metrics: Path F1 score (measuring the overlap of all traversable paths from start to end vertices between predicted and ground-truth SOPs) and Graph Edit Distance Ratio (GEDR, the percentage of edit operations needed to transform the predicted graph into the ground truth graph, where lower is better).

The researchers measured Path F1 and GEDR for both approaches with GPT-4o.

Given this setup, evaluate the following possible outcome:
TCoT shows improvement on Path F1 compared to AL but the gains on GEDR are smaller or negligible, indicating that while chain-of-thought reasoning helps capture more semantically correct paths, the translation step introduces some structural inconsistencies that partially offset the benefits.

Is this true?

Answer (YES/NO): NO